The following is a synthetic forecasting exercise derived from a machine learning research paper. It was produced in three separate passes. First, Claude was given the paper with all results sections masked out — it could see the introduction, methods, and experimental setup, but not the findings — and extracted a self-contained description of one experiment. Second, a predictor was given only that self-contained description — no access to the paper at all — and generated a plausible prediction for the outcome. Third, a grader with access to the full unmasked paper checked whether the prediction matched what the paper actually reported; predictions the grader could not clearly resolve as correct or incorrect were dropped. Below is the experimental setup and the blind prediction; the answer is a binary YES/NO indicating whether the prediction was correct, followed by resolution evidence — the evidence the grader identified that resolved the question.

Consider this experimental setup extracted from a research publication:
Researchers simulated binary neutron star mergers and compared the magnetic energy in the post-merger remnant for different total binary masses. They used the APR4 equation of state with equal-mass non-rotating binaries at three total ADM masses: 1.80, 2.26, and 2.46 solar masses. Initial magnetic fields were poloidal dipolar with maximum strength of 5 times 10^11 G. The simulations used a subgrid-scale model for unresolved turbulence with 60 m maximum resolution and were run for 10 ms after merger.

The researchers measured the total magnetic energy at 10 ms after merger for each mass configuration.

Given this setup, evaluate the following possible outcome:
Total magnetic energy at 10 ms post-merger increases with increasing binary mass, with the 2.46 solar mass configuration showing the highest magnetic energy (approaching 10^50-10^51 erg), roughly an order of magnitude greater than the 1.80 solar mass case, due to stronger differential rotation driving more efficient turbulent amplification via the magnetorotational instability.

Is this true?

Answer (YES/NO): NO